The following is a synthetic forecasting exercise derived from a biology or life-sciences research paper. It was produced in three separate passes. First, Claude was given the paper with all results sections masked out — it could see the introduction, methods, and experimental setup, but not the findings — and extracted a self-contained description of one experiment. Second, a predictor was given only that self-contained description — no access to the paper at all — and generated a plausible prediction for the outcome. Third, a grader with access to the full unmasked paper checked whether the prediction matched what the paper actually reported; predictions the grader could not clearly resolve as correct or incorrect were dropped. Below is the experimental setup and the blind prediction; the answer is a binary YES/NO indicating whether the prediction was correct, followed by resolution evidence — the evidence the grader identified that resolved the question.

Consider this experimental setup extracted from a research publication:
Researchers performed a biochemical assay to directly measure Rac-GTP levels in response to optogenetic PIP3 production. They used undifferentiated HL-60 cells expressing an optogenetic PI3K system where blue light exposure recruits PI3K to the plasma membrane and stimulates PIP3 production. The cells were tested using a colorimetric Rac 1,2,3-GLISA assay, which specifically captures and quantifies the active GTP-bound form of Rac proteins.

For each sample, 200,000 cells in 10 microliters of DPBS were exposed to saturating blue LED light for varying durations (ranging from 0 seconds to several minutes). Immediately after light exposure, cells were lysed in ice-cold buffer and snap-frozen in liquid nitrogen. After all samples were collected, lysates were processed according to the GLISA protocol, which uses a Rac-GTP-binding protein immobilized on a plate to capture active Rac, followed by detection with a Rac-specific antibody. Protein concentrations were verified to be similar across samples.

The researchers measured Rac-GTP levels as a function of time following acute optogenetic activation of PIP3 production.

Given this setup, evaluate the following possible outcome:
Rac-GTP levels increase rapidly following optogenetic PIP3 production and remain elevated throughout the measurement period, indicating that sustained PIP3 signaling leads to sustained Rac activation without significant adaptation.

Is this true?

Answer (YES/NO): NO